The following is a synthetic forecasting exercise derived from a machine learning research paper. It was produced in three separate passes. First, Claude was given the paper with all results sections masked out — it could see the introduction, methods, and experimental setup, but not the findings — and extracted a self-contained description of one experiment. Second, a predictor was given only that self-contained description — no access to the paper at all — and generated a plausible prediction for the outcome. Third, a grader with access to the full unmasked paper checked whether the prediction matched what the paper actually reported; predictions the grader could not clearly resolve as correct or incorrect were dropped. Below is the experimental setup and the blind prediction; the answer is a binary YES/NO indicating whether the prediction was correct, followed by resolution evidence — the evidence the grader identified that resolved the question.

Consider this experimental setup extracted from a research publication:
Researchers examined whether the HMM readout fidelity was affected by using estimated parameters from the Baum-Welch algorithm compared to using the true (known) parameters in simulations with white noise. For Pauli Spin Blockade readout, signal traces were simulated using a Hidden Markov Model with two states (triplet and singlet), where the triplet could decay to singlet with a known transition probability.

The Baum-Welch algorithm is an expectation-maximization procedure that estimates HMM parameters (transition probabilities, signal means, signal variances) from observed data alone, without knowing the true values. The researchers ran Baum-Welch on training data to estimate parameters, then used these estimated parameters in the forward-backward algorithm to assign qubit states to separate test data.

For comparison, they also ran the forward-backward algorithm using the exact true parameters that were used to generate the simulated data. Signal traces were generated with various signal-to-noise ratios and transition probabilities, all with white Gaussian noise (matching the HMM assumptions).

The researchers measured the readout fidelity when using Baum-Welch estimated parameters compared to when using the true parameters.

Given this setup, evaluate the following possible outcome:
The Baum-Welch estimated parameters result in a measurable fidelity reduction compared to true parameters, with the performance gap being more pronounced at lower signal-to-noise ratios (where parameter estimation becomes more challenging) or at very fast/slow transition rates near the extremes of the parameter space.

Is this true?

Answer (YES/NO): NO